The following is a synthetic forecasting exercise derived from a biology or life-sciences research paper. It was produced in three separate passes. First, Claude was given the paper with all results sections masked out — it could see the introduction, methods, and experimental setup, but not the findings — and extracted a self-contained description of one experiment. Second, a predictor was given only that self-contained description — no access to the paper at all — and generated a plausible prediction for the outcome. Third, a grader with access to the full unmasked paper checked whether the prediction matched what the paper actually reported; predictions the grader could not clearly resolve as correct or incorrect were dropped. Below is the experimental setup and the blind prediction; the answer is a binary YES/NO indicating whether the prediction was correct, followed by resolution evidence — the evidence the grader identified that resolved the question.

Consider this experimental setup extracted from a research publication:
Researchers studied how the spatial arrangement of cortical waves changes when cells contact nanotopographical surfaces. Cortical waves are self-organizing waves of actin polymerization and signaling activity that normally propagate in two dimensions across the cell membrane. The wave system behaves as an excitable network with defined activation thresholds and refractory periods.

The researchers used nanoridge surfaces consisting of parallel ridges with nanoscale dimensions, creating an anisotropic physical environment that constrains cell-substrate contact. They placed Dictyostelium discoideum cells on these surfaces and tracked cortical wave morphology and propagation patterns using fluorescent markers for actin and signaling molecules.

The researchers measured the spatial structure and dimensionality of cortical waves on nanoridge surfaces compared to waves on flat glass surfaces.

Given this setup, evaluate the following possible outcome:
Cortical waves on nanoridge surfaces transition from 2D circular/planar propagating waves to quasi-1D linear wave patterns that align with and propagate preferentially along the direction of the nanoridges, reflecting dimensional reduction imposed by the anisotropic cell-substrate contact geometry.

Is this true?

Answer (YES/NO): YES